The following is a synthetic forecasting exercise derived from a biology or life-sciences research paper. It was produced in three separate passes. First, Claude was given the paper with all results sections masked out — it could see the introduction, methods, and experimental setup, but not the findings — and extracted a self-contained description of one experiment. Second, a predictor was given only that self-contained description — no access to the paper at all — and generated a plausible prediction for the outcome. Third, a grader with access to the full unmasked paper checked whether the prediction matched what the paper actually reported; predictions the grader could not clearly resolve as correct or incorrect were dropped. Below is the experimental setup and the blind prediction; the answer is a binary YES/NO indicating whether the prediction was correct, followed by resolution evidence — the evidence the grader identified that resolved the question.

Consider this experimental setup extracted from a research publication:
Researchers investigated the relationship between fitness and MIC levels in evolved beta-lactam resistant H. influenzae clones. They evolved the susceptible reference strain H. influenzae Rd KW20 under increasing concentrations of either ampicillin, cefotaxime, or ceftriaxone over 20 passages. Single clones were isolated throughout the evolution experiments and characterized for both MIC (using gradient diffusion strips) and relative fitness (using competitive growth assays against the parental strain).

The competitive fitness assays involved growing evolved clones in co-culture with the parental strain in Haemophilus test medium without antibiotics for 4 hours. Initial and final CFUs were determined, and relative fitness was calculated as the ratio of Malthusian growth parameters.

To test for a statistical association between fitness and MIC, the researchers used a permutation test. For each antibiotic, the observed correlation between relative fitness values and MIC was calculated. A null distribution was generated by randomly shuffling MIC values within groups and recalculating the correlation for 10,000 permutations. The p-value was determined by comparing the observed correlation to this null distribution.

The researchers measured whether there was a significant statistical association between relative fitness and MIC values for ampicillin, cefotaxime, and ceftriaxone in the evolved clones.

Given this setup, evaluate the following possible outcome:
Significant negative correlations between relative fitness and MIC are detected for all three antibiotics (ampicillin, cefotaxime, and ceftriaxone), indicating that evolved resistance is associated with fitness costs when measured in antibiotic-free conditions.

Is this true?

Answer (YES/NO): NO